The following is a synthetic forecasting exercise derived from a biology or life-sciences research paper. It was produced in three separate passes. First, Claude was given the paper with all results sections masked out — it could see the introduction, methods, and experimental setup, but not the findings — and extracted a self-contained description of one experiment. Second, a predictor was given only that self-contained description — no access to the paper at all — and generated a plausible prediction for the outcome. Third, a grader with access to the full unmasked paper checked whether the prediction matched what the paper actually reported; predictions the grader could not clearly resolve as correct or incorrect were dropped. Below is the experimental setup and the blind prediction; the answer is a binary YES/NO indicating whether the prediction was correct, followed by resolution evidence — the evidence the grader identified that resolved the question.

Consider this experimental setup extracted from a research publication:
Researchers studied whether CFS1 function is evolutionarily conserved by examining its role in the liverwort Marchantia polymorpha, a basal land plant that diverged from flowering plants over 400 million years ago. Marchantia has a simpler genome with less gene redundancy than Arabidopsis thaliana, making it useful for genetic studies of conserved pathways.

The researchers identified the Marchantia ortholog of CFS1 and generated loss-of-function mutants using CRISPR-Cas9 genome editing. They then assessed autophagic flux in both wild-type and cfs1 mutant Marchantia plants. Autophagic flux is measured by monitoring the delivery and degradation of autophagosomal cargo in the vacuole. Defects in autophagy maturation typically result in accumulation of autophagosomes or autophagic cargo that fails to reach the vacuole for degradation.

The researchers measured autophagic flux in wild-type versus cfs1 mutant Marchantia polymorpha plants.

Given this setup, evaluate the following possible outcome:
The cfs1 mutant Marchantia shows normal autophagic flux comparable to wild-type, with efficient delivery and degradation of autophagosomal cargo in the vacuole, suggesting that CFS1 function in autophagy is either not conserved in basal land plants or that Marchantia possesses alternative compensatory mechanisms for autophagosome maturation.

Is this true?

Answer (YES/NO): NO